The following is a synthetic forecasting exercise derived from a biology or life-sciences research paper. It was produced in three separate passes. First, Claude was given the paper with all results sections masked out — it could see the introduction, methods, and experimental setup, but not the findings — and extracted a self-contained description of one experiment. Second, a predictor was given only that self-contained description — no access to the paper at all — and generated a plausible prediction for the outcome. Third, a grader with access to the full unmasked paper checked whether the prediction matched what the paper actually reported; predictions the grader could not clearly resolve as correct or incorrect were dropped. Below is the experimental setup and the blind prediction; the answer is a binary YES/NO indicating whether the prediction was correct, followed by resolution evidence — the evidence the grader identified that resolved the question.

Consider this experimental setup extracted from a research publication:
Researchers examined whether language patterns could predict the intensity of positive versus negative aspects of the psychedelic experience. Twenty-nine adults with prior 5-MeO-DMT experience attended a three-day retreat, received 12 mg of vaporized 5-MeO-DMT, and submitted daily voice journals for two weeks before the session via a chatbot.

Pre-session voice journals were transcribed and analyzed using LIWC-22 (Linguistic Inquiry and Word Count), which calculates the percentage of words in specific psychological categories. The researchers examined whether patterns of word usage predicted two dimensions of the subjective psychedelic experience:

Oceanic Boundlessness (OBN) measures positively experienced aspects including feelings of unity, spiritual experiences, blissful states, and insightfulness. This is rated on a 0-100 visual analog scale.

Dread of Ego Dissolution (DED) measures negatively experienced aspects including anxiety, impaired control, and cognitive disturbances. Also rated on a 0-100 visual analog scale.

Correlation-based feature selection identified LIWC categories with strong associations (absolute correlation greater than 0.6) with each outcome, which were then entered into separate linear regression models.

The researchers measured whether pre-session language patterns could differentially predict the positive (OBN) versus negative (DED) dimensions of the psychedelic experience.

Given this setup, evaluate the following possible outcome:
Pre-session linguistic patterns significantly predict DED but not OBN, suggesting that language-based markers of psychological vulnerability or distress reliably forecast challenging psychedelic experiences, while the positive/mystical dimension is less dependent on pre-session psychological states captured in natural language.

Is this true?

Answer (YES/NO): NO